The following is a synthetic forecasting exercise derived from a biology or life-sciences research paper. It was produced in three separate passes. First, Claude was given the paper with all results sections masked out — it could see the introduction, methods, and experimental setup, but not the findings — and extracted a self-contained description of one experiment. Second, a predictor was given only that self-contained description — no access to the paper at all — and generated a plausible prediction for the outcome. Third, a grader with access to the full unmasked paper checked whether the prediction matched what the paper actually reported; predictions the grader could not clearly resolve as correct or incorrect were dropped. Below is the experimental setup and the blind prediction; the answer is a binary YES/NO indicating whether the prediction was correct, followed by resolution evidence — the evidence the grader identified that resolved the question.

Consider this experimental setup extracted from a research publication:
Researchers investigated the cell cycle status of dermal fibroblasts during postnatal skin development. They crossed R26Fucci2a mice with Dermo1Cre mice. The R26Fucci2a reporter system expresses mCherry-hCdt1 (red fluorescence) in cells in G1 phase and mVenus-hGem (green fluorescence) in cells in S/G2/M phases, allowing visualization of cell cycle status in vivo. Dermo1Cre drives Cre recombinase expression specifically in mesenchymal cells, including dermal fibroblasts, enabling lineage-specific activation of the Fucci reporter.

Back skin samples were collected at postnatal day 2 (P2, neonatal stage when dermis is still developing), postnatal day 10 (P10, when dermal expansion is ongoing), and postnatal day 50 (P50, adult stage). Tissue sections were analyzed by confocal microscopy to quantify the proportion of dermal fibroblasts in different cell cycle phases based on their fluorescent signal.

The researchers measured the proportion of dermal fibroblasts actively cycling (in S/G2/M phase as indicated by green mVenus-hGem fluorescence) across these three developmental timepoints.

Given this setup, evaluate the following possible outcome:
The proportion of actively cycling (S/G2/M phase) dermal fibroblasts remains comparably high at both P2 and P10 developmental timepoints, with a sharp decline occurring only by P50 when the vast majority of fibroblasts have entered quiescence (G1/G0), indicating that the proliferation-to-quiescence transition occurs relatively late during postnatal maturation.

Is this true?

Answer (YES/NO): NO